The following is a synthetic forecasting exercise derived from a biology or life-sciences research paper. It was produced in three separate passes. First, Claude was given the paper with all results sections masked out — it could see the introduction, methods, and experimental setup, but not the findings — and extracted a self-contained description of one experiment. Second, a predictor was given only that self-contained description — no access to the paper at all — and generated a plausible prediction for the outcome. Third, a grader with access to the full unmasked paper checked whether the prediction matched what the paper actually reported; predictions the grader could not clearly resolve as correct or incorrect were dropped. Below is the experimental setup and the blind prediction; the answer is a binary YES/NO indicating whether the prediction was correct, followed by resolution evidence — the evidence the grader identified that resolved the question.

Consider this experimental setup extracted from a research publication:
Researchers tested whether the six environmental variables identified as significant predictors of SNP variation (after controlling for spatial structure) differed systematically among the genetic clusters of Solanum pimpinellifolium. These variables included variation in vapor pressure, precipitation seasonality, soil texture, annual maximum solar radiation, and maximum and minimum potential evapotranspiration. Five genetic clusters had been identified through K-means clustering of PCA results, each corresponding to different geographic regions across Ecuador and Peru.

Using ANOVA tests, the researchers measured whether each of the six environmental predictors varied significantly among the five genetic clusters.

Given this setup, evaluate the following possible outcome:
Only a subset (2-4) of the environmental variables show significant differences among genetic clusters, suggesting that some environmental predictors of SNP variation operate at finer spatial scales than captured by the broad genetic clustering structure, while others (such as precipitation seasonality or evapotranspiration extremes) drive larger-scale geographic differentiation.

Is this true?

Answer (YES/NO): NO